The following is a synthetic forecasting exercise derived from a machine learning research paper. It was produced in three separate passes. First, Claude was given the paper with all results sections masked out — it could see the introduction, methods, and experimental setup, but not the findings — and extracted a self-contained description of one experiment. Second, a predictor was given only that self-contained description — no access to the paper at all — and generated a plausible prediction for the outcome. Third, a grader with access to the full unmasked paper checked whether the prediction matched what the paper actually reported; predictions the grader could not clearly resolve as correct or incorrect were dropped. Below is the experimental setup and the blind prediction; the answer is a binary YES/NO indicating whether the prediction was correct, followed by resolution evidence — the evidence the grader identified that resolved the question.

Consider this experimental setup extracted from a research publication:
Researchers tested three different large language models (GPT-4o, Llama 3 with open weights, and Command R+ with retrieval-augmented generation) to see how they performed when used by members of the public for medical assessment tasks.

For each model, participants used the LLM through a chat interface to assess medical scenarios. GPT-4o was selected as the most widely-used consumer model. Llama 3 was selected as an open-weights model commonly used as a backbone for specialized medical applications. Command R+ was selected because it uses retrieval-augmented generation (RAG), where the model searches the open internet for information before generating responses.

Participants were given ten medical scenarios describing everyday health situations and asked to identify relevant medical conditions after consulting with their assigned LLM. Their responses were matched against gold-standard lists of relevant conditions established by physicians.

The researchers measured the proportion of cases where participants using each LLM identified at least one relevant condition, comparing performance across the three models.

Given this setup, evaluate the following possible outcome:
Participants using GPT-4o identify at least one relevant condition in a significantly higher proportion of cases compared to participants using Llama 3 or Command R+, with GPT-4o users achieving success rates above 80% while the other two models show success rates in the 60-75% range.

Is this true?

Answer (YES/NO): NO